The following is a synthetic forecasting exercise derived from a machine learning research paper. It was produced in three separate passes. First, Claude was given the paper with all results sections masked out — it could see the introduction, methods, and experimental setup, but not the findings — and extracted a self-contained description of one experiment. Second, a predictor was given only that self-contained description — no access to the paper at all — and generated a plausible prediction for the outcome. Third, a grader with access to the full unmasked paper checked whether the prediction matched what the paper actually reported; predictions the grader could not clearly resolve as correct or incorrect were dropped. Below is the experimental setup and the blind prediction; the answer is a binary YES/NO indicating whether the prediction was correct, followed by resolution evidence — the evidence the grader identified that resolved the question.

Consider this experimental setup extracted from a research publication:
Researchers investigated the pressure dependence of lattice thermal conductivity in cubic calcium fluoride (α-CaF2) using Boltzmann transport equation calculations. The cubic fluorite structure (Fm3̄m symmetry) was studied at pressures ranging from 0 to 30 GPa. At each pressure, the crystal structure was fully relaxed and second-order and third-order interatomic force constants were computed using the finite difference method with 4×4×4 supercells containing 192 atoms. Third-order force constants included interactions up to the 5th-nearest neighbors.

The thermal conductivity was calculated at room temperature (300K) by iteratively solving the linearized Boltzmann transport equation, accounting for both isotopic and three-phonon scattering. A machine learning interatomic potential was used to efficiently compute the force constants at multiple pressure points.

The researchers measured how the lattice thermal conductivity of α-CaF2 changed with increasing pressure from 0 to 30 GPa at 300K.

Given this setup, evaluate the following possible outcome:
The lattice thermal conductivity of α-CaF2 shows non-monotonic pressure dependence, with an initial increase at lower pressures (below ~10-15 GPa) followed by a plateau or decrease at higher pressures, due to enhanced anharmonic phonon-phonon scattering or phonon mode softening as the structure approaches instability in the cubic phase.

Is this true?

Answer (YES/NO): NO